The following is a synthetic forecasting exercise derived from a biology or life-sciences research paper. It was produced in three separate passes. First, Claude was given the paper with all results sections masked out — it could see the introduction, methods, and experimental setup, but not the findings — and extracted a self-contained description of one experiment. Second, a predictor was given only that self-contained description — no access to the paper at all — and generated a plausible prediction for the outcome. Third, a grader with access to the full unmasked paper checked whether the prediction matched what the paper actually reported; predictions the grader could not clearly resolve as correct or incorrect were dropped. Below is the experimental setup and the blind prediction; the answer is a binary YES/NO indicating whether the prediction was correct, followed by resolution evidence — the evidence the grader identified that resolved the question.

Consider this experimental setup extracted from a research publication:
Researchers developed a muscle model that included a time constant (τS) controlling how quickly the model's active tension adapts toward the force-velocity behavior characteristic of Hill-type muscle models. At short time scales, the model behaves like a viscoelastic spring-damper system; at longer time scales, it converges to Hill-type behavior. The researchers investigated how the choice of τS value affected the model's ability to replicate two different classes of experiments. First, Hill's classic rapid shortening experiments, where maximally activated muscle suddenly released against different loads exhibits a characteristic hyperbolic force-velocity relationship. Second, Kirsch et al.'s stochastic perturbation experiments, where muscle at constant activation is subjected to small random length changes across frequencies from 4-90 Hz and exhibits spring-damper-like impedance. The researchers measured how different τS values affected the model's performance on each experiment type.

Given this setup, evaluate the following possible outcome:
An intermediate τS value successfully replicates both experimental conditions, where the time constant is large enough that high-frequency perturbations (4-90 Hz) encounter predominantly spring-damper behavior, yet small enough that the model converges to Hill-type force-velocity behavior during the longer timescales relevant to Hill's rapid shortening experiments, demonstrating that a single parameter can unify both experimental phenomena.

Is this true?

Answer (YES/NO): NO